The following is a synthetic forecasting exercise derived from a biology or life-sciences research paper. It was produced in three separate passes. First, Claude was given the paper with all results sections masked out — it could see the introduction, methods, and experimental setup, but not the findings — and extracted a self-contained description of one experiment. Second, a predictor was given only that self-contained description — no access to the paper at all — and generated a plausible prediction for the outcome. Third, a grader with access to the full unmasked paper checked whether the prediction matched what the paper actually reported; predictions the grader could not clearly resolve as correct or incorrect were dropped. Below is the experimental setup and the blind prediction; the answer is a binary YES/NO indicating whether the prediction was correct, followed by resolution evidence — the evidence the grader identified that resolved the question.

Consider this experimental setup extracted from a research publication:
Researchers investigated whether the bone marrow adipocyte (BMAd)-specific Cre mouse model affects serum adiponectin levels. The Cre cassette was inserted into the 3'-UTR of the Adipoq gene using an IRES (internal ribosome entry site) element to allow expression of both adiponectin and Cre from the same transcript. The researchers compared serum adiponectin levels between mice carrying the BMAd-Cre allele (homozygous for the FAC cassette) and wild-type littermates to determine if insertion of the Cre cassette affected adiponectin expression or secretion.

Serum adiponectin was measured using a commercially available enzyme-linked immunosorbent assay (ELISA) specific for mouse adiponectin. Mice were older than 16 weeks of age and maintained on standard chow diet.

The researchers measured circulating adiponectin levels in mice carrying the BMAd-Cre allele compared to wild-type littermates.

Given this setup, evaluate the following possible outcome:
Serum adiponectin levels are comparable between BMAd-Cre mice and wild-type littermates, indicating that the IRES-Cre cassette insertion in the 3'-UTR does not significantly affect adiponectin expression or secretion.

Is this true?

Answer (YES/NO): NO